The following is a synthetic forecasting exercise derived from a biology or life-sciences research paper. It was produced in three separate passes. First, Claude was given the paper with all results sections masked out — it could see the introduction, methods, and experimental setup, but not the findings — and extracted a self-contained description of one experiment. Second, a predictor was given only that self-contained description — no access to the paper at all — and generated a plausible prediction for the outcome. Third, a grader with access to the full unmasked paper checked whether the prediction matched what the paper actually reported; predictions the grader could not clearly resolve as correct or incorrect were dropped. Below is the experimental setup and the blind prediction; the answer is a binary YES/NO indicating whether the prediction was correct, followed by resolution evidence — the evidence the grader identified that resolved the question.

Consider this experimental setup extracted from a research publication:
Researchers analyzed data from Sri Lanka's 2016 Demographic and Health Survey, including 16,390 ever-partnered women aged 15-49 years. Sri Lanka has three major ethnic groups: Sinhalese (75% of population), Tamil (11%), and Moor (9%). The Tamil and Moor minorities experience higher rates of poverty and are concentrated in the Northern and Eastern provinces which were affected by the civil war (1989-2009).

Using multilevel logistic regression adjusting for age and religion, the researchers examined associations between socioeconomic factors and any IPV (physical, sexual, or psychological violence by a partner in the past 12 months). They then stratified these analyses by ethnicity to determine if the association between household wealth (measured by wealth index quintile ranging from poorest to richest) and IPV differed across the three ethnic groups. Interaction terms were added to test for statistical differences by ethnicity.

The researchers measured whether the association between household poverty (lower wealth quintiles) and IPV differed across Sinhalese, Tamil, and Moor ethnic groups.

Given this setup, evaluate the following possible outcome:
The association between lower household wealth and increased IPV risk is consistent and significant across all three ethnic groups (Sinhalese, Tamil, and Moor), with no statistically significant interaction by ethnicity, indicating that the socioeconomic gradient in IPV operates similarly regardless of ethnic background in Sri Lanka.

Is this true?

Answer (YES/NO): YES